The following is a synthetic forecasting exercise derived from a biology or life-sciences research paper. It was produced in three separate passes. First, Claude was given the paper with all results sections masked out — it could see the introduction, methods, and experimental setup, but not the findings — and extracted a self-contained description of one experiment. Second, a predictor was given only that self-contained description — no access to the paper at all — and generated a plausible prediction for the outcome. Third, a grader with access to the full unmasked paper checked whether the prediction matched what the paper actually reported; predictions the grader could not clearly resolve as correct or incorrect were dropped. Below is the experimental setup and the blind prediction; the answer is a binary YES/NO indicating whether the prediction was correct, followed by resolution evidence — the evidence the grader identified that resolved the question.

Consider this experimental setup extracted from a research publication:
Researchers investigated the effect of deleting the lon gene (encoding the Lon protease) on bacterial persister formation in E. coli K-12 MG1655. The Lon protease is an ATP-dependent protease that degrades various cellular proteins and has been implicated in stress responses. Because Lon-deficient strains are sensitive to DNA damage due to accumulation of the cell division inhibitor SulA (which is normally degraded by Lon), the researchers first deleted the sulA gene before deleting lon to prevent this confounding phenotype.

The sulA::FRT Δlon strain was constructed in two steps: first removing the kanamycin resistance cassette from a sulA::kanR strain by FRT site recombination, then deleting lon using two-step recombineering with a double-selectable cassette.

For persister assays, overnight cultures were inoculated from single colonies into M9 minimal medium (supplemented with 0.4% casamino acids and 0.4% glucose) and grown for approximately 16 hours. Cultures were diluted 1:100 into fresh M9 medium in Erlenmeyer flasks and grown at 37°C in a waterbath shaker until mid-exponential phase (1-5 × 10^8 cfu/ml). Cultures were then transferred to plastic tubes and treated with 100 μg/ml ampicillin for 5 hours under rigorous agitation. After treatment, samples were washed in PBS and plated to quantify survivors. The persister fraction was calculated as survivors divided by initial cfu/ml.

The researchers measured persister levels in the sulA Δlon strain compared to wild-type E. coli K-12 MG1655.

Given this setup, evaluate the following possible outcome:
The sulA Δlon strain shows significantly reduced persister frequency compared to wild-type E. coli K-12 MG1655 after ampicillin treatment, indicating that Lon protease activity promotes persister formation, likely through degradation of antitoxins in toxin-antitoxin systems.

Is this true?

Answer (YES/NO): NO